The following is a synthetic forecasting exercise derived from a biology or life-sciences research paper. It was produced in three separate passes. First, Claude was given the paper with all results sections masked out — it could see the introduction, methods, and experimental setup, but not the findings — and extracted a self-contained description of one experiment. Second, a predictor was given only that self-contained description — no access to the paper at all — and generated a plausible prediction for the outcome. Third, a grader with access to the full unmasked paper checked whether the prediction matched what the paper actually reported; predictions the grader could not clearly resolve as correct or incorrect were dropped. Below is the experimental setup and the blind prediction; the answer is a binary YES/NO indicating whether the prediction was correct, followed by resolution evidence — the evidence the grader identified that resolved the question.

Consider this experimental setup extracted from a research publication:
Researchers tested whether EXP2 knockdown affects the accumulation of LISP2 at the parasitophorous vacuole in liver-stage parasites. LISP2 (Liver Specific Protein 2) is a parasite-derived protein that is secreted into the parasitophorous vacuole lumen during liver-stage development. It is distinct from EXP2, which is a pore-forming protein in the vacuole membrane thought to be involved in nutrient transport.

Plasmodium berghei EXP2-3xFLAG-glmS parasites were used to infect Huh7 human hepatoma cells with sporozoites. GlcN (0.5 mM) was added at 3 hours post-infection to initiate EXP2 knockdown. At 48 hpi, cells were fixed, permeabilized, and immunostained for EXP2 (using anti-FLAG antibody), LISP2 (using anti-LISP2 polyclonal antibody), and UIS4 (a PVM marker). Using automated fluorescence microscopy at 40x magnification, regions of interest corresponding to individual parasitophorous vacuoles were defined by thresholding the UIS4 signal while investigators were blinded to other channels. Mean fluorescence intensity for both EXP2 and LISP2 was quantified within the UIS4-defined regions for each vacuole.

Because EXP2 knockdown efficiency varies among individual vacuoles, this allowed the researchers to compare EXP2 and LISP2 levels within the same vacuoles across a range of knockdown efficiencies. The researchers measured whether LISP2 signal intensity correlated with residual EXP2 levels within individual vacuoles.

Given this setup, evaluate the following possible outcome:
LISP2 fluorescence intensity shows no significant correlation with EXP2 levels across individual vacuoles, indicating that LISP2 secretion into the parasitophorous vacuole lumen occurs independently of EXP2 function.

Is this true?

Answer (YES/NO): NO